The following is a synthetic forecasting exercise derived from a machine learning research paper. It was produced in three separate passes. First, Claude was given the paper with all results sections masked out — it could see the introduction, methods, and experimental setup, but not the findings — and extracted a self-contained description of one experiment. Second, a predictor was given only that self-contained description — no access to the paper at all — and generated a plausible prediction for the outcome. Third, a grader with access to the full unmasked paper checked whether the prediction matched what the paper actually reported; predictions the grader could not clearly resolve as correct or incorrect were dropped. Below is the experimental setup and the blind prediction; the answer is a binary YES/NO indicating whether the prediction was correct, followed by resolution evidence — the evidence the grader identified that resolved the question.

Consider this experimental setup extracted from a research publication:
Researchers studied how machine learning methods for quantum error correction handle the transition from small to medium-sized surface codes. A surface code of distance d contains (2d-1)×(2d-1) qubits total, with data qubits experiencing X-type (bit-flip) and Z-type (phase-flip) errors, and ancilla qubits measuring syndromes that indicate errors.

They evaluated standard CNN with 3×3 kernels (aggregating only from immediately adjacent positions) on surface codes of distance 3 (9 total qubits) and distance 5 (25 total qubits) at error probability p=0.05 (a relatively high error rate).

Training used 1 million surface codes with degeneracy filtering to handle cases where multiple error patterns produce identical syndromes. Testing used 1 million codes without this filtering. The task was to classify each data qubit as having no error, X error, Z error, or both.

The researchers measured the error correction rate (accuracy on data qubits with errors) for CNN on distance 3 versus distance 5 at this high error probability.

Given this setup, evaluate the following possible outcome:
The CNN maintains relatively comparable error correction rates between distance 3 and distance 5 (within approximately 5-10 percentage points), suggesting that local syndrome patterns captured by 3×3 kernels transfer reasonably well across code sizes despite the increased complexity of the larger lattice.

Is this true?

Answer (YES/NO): YES